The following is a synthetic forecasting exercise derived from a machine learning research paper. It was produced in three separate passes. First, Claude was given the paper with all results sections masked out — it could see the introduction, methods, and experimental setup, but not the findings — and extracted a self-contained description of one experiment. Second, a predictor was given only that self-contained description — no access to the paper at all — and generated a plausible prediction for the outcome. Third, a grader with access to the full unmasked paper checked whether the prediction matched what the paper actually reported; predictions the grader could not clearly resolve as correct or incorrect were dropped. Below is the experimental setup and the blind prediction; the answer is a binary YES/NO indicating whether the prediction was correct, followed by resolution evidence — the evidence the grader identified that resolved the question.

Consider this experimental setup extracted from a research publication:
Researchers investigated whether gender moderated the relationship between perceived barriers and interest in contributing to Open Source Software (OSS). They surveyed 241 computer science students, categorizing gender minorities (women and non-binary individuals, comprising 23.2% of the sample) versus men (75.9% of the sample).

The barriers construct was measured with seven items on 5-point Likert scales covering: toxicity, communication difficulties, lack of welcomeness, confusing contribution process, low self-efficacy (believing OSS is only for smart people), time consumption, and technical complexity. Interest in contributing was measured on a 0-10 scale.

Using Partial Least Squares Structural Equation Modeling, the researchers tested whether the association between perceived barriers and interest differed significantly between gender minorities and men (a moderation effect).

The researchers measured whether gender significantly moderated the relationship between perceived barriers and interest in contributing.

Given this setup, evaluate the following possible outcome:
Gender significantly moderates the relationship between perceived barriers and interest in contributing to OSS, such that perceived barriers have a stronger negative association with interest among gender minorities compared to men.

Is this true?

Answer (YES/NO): NO